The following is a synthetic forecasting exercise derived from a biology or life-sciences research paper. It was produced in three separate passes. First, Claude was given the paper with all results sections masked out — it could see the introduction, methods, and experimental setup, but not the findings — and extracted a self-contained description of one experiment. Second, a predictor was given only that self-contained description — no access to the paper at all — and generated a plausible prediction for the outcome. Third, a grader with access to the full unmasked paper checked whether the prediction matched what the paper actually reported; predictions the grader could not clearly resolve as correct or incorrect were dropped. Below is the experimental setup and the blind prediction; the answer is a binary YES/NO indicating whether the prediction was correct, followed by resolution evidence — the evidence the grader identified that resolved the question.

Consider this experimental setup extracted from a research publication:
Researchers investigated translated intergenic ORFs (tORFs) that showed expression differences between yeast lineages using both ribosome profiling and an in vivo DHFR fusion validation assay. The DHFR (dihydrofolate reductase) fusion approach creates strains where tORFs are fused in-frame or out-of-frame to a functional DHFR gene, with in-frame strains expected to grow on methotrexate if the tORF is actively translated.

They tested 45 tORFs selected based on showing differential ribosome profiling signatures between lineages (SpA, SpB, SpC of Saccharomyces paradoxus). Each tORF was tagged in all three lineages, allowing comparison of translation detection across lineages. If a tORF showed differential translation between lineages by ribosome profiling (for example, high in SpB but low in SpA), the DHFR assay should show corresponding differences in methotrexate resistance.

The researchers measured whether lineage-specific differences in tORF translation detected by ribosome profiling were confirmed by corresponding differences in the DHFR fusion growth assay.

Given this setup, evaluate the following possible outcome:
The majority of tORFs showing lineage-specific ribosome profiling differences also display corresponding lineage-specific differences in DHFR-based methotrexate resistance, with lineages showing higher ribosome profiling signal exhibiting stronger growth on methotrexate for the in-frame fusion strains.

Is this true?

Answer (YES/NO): NO